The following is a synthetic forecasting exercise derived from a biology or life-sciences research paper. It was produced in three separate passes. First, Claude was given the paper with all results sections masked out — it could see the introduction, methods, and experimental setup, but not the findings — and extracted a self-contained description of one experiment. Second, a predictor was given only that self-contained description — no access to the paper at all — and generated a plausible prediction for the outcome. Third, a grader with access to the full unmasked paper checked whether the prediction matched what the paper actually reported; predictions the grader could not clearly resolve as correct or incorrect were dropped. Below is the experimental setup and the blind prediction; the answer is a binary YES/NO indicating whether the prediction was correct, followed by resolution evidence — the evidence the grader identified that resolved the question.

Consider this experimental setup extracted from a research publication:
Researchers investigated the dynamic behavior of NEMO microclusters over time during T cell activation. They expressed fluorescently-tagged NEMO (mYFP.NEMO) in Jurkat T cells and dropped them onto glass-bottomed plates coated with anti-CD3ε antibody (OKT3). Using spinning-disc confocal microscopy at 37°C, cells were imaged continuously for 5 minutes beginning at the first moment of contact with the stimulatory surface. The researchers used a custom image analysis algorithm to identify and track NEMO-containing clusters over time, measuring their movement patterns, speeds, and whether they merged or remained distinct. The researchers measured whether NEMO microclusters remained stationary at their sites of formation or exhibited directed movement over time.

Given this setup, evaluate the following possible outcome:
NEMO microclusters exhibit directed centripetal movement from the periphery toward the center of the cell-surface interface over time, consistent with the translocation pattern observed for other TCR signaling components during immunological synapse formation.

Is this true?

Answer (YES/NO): NO